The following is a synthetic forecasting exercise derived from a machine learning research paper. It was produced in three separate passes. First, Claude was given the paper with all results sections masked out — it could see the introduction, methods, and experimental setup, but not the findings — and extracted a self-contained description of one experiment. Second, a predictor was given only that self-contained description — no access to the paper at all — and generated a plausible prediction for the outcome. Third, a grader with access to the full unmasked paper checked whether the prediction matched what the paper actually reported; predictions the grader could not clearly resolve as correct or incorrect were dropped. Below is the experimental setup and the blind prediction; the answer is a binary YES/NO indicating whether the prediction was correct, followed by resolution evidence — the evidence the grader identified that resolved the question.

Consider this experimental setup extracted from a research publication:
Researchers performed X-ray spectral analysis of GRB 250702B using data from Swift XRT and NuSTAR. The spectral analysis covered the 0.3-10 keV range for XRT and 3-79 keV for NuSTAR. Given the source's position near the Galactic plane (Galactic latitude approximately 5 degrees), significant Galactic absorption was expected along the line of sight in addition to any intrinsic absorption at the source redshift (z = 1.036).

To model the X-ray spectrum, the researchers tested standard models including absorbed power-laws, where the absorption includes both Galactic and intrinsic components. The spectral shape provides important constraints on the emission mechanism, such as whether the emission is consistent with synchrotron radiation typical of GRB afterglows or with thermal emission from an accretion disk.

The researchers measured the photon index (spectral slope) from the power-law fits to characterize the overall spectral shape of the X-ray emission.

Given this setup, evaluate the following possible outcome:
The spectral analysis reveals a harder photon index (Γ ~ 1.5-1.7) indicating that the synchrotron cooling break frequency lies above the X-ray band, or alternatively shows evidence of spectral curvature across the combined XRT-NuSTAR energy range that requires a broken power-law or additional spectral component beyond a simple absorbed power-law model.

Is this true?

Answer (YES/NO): YES